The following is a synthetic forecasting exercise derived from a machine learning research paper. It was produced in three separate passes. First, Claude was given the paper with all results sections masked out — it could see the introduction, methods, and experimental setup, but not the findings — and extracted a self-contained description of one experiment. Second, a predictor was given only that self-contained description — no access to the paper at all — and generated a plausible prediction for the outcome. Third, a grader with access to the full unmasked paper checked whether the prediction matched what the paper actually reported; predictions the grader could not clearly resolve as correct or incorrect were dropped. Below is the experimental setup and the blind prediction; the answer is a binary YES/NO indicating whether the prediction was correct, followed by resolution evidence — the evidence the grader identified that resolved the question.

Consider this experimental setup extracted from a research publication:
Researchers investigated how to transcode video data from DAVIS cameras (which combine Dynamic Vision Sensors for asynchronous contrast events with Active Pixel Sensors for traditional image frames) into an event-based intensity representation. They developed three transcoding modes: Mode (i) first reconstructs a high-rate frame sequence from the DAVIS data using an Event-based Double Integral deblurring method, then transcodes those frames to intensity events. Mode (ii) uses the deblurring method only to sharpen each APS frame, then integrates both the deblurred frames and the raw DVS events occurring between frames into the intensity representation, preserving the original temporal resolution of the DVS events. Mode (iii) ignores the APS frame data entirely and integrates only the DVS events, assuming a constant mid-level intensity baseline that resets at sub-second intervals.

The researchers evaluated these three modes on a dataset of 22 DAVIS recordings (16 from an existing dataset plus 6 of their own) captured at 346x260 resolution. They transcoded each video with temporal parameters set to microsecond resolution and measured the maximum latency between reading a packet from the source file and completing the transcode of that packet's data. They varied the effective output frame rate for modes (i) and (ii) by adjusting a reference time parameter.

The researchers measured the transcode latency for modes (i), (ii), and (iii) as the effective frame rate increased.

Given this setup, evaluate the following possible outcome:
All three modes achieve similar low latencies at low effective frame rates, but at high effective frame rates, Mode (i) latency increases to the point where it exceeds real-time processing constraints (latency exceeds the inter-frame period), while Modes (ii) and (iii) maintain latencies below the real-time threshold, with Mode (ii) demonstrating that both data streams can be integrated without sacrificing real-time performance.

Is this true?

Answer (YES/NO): NO